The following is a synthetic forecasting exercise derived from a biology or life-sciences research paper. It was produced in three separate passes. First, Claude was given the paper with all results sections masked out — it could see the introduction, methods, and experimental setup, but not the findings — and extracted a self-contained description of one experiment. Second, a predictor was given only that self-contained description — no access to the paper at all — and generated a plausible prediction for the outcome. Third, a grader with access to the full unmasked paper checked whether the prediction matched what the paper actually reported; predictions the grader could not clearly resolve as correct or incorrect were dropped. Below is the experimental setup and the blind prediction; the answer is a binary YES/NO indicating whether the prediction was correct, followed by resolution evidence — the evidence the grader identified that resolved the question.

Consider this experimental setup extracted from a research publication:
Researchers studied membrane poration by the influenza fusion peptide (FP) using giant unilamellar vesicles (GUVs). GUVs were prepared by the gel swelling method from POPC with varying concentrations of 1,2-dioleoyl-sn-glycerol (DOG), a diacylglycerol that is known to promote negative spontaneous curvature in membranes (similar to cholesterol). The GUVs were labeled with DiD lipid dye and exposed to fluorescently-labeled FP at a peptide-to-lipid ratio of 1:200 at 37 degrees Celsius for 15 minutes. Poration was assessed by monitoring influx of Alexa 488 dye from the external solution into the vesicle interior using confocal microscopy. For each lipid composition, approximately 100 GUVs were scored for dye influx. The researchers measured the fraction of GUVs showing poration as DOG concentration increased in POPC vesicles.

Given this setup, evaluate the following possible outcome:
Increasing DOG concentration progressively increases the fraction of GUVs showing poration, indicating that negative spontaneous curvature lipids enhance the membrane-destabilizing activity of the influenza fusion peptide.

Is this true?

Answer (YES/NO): NO